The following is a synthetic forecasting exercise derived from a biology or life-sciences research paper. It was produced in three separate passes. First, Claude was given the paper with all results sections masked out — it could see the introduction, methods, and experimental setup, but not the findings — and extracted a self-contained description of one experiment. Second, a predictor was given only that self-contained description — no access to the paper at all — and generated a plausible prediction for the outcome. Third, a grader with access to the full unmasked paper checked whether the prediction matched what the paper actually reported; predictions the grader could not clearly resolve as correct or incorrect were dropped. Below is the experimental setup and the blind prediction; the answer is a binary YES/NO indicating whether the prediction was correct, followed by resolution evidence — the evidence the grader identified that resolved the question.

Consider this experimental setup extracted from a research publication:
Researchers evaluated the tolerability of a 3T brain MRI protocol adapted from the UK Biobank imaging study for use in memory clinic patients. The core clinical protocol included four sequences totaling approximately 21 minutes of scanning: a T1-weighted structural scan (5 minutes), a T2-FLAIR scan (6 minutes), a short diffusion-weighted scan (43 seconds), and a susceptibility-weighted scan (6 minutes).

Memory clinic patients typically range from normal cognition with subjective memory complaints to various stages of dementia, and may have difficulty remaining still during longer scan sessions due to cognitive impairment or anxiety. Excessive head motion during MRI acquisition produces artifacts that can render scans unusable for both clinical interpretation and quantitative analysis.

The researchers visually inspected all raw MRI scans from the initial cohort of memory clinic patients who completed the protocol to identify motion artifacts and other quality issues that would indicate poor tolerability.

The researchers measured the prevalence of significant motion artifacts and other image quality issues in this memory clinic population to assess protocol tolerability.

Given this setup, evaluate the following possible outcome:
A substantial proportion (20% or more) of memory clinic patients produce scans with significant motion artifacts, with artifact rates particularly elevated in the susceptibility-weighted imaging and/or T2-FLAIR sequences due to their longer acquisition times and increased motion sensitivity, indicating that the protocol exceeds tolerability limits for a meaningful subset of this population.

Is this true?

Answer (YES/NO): NO